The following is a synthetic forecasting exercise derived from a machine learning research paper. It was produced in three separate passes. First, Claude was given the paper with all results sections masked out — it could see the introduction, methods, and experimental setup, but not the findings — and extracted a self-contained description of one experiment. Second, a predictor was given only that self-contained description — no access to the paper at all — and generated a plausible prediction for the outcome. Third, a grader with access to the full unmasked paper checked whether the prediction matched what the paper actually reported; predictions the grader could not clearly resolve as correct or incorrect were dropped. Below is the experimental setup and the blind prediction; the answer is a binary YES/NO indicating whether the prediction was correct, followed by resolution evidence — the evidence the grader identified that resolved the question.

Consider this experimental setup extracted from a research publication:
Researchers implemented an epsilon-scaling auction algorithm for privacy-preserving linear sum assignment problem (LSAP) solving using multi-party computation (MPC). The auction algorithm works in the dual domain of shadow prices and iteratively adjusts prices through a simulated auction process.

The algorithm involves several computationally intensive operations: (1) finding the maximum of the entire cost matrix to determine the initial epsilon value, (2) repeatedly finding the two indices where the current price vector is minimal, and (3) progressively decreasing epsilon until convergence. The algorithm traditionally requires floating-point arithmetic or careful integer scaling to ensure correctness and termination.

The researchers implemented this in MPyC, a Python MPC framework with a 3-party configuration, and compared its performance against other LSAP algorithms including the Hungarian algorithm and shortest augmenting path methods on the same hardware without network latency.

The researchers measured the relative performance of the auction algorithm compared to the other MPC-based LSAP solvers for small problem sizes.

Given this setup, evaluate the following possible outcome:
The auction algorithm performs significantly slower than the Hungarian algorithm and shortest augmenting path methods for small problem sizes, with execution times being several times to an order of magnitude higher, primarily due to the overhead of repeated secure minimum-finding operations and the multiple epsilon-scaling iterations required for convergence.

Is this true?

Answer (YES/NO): YES